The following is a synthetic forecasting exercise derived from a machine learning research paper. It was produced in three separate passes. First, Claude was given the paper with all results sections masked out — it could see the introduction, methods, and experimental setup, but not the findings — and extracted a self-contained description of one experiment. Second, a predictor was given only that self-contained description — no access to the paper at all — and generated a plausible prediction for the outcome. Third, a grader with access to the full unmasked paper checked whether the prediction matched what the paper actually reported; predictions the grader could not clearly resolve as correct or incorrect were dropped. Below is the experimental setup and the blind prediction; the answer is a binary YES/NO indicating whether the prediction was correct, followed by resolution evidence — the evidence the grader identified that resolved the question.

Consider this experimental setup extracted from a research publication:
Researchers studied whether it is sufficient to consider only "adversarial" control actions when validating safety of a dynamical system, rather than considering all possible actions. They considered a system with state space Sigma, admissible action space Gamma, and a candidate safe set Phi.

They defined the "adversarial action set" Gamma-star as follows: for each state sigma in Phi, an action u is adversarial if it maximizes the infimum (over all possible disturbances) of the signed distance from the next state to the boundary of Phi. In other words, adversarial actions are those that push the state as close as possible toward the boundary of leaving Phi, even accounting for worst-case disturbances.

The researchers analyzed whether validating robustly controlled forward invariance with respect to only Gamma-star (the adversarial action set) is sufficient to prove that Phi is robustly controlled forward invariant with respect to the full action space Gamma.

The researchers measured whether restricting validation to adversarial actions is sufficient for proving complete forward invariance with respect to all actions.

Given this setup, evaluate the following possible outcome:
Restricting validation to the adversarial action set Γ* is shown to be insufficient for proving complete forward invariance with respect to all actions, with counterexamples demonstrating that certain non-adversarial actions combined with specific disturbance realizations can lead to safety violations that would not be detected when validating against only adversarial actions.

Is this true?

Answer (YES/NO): NO